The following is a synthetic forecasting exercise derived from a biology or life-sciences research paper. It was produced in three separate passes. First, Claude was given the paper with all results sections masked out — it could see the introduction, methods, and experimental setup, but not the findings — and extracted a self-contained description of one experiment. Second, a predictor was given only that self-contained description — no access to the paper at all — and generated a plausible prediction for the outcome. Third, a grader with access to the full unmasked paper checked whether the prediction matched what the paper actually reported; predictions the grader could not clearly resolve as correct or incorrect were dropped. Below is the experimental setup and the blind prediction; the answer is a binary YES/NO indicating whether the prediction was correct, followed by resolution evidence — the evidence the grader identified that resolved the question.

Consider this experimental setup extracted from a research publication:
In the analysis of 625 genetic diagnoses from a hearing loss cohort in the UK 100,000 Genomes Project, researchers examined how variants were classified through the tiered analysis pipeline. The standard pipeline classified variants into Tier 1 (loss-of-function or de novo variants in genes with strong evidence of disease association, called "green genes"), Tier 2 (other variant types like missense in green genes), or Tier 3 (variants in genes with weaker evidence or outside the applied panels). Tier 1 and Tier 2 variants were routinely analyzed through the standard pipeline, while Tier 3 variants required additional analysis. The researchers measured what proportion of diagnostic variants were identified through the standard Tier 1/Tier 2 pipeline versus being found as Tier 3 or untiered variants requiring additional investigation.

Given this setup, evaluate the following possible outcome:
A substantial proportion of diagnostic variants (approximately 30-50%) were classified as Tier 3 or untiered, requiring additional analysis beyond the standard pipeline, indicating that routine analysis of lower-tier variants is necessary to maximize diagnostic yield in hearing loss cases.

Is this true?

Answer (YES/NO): NO